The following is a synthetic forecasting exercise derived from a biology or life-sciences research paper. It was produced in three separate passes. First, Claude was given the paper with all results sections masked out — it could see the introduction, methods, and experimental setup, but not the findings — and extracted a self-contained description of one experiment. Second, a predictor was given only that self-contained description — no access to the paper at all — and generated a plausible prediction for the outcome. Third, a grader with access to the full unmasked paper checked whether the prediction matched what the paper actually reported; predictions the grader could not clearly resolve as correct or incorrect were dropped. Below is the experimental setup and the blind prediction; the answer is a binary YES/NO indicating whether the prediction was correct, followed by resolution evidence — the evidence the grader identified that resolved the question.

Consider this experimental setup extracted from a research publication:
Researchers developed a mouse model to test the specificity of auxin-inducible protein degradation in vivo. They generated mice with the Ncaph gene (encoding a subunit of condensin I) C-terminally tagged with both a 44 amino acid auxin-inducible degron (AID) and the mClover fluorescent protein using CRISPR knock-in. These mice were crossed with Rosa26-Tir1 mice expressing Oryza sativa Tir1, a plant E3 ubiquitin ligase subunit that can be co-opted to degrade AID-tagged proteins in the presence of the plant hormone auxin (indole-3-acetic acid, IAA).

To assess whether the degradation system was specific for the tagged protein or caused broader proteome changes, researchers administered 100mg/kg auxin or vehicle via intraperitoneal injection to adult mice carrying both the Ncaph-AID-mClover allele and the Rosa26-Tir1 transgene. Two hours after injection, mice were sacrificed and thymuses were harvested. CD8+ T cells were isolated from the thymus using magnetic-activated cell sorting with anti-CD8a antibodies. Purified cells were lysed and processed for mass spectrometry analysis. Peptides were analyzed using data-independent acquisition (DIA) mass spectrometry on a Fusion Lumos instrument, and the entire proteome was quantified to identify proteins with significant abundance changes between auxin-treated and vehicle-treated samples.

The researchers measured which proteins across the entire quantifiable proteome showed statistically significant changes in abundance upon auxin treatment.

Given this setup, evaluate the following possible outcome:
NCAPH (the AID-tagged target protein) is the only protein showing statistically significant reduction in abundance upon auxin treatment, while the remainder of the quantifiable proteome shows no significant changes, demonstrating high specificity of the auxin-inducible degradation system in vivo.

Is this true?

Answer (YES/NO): NO